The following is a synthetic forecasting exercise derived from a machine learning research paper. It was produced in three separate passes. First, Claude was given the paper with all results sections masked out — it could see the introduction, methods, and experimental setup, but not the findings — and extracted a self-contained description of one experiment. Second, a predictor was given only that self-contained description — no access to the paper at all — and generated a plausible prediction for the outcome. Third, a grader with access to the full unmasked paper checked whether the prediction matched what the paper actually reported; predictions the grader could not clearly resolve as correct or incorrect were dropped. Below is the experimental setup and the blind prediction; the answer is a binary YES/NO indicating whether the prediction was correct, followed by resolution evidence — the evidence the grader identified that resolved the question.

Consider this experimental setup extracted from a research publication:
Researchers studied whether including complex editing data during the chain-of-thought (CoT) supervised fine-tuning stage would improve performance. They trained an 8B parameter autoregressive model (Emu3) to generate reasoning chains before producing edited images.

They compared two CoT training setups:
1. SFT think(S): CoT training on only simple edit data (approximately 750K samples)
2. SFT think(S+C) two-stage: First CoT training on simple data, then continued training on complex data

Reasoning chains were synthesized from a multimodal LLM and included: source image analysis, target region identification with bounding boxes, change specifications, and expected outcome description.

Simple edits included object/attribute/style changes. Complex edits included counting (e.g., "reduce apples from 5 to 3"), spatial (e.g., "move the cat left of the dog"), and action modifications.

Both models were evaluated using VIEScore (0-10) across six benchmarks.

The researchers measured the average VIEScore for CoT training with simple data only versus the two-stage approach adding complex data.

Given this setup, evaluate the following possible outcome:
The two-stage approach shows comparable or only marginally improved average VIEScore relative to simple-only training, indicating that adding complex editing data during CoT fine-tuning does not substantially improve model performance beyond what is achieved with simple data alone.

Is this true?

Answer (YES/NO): NO